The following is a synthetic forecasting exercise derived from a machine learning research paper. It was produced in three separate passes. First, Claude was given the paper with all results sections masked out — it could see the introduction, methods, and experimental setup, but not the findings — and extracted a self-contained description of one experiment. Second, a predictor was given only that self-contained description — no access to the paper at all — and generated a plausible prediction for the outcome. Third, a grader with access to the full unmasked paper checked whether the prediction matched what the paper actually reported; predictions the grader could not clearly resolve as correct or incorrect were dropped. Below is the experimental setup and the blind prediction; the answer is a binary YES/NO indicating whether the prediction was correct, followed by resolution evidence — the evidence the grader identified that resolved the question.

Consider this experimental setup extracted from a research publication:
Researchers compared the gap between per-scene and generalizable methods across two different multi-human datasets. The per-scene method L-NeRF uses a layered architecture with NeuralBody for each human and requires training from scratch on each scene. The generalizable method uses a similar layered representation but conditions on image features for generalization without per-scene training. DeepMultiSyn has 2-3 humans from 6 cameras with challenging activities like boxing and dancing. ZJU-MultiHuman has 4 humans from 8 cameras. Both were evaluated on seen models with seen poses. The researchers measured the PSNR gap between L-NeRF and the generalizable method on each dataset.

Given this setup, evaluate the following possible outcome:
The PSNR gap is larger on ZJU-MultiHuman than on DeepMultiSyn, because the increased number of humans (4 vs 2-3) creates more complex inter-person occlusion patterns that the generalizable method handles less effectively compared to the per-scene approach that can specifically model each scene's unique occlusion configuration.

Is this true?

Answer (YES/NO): YES